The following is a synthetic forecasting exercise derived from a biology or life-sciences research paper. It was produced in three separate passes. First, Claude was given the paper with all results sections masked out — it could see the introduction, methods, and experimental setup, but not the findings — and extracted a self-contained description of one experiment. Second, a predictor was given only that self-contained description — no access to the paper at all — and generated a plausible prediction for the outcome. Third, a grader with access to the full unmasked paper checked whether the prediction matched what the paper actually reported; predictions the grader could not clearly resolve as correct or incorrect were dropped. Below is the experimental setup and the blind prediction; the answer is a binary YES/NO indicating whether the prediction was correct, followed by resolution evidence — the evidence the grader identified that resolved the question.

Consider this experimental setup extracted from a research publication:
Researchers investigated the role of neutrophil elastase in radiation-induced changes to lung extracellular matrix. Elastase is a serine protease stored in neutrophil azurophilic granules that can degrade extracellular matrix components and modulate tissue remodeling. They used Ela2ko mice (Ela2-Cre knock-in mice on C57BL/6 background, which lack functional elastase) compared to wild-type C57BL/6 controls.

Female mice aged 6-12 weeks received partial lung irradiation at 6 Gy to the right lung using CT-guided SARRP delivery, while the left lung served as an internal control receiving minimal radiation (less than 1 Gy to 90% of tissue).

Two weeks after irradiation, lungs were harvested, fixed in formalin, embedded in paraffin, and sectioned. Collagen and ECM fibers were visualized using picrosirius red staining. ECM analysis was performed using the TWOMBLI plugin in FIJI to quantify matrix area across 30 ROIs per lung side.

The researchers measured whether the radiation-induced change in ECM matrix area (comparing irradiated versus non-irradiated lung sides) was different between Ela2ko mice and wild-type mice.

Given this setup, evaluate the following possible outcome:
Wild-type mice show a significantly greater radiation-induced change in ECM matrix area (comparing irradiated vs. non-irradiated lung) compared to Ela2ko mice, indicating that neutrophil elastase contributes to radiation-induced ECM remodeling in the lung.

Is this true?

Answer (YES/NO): NO